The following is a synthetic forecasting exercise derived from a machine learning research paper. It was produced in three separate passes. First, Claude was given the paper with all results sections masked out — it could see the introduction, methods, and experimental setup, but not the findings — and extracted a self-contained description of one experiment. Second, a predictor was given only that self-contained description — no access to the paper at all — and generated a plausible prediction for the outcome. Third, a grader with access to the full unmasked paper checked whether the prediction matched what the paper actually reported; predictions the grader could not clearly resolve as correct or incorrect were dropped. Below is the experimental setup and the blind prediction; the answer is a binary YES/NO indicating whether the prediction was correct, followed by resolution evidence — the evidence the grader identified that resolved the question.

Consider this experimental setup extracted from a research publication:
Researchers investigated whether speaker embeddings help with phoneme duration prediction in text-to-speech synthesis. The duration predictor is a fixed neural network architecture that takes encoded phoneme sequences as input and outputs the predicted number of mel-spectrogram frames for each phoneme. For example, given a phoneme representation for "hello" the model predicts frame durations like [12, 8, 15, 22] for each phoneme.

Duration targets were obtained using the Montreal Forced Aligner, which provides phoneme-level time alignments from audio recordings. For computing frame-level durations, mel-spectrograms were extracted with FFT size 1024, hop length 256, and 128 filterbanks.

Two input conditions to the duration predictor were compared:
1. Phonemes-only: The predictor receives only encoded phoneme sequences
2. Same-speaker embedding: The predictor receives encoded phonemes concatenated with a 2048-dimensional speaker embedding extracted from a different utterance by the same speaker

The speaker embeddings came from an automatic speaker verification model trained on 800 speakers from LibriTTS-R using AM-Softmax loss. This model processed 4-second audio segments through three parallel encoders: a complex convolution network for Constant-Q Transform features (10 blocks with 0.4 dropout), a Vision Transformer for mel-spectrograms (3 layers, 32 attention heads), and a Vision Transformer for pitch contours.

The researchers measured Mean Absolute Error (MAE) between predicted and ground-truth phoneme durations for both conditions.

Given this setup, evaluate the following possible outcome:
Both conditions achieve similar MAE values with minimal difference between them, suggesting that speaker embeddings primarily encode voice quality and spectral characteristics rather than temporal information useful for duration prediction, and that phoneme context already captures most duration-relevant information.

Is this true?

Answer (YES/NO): NO